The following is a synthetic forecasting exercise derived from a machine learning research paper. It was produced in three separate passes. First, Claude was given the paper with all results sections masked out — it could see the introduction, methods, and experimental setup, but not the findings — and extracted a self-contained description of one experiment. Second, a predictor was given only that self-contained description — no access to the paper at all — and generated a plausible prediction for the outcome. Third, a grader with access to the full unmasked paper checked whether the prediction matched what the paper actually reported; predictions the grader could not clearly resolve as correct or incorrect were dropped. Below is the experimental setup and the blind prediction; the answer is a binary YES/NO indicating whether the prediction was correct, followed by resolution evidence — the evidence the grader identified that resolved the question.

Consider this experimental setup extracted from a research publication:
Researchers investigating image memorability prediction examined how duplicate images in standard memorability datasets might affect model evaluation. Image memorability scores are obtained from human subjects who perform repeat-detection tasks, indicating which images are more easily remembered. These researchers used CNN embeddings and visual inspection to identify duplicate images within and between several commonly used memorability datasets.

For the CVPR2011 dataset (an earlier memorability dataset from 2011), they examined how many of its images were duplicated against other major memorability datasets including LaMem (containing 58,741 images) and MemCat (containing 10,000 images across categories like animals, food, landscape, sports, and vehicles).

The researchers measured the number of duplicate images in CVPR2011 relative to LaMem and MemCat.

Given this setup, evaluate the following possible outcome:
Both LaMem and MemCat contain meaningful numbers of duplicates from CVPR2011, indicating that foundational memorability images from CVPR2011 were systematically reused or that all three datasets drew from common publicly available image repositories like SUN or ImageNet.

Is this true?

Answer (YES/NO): YES